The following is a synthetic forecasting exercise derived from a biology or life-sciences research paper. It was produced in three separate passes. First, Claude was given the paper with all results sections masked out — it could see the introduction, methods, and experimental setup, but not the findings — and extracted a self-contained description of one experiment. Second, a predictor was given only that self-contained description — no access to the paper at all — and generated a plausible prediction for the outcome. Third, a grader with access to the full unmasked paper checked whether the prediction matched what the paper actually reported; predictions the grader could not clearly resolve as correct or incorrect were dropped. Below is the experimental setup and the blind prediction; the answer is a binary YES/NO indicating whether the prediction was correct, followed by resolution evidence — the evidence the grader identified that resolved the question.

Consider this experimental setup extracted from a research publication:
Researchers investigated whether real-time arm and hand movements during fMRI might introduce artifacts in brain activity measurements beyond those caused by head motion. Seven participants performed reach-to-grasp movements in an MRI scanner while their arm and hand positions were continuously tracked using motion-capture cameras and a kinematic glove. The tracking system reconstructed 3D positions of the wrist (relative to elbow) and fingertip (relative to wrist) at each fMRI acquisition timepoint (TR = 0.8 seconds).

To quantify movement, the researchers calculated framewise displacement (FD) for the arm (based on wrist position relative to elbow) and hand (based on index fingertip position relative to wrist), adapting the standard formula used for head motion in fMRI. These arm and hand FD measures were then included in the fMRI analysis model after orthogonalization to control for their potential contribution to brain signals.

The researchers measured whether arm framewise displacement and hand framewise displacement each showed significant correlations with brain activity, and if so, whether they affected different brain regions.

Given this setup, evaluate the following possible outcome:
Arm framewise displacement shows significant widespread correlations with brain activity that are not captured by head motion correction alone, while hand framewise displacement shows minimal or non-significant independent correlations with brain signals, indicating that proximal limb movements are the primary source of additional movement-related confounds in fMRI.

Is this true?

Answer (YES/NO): YES